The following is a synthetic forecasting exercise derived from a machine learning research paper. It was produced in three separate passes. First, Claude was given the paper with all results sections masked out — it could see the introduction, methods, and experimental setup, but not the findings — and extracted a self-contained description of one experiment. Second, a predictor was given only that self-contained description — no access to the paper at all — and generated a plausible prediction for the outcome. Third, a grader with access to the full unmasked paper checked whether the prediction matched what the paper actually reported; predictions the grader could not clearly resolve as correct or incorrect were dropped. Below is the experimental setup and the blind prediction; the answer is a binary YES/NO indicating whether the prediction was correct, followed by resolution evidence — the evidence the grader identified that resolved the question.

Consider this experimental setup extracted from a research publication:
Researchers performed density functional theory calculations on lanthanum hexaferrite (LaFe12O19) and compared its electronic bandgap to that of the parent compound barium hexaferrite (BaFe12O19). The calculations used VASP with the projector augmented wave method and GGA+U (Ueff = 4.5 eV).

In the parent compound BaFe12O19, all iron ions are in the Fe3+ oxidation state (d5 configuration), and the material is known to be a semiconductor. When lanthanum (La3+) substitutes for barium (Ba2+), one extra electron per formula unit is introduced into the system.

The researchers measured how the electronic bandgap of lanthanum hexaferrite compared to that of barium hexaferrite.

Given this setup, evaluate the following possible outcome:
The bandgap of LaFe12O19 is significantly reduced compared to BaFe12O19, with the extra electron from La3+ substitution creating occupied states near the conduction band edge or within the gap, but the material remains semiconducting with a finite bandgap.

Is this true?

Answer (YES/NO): YES